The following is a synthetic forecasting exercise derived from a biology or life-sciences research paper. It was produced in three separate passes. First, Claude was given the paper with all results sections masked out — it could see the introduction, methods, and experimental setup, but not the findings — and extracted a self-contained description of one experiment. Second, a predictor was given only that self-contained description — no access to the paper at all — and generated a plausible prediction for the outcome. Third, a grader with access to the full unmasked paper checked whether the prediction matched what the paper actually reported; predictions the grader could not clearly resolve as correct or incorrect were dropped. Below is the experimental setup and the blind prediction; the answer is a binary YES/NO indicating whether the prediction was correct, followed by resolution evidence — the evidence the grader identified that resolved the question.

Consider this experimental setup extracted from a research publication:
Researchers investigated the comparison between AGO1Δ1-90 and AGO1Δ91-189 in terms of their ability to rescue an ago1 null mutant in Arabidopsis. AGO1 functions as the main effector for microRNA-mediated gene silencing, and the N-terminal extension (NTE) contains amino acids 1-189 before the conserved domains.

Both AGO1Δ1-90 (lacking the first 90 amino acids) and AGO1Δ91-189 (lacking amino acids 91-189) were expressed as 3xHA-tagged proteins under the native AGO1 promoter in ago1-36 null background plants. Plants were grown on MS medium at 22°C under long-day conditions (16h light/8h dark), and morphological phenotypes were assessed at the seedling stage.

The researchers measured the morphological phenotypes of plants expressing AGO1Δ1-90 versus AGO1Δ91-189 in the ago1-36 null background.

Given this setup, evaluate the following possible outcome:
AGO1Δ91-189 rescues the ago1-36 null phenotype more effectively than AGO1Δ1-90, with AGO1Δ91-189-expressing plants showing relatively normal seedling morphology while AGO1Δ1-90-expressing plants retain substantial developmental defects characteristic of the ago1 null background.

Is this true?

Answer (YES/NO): NO